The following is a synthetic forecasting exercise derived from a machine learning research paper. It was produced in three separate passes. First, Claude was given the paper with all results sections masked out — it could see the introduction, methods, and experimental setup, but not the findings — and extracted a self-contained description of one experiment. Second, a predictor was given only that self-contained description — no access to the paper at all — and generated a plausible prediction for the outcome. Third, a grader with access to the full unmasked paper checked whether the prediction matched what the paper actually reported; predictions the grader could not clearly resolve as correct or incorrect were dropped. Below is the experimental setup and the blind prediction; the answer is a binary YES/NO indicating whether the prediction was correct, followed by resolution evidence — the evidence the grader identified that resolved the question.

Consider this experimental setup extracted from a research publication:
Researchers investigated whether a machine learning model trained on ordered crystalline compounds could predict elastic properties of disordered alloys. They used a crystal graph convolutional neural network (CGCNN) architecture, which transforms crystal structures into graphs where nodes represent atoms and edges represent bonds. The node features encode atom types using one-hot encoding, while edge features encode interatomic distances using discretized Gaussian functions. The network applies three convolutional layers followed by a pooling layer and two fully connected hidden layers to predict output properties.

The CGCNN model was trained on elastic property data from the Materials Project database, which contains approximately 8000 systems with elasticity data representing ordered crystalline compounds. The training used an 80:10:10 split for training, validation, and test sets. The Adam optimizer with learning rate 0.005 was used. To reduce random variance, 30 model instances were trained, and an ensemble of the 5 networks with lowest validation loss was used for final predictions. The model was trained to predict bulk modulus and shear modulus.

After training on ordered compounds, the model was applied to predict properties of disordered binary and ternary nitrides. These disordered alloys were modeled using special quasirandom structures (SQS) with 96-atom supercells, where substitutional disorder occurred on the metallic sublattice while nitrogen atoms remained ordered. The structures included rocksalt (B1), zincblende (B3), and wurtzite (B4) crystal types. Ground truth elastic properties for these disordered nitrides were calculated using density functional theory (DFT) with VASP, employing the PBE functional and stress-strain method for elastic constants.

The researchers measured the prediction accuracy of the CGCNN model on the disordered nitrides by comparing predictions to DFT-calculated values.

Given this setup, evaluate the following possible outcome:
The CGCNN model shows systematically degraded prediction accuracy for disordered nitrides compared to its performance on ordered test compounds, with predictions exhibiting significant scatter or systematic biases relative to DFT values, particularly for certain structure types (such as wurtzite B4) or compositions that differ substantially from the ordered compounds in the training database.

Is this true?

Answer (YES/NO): NO